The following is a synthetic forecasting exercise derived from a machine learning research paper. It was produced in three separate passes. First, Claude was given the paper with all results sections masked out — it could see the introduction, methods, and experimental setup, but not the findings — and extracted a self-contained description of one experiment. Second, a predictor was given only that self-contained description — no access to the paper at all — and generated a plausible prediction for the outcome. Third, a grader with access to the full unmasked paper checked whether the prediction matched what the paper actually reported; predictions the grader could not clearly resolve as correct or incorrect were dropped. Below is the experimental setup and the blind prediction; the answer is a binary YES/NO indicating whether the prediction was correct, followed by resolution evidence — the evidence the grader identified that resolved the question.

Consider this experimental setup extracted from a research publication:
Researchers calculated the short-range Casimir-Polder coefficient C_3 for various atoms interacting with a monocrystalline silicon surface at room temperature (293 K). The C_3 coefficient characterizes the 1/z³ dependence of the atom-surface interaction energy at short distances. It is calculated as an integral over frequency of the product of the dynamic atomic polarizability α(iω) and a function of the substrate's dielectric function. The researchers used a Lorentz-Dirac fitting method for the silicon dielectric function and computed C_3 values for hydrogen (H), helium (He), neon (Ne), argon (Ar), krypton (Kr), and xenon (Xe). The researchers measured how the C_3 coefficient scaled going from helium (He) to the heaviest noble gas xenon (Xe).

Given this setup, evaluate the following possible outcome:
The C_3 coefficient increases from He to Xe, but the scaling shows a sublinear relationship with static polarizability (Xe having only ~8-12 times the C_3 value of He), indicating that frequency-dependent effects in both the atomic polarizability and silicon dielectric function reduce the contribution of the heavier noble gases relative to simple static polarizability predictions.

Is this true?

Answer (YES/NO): NO